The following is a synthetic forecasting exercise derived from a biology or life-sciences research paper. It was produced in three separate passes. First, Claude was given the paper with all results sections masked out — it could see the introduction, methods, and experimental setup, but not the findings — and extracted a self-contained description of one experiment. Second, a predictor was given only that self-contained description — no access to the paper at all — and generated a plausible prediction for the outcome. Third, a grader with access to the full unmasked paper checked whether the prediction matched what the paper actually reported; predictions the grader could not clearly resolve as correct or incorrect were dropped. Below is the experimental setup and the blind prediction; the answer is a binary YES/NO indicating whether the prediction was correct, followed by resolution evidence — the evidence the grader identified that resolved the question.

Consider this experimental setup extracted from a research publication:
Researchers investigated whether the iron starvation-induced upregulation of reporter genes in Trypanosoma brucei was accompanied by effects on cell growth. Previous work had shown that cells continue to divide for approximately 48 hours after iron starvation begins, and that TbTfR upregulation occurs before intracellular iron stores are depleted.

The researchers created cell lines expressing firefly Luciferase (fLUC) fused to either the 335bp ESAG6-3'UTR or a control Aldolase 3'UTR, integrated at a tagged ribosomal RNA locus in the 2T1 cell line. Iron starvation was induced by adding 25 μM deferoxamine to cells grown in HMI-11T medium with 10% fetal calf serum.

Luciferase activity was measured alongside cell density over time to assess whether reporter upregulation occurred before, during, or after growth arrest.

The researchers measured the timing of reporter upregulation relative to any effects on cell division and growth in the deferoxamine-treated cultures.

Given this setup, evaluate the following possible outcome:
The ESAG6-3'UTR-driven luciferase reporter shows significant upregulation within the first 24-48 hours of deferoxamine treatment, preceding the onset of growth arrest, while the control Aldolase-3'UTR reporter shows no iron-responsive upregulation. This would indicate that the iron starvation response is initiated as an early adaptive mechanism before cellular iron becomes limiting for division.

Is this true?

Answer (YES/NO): NO